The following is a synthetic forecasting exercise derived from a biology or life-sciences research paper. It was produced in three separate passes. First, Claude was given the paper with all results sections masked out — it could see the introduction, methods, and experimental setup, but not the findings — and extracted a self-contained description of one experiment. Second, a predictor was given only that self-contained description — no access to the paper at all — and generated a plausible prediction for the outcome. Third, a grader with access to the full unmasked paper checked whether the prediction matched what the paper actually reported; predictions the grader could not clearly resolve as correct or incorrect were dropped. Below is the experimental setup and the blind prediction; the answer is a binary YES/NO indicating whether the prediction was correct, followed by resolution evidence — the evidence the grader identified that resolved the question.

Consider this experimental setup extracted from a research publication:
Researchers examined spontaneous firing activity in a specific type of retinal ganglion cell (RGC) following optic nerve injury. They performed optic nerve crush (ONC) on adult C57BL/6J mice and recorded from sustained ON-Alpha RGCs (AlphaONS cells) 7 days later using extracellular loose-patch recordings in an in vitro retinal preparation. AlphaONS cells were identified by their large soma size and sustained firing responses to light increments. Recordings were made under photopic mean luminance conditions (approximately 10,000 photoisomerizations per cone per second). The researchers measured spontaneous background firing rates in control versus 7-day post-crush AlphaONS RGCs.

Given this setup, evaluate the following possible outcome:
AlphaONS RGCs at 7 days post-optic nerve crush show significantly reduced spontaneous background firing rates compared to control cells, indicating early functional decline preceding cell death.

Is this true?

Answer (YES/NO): NO